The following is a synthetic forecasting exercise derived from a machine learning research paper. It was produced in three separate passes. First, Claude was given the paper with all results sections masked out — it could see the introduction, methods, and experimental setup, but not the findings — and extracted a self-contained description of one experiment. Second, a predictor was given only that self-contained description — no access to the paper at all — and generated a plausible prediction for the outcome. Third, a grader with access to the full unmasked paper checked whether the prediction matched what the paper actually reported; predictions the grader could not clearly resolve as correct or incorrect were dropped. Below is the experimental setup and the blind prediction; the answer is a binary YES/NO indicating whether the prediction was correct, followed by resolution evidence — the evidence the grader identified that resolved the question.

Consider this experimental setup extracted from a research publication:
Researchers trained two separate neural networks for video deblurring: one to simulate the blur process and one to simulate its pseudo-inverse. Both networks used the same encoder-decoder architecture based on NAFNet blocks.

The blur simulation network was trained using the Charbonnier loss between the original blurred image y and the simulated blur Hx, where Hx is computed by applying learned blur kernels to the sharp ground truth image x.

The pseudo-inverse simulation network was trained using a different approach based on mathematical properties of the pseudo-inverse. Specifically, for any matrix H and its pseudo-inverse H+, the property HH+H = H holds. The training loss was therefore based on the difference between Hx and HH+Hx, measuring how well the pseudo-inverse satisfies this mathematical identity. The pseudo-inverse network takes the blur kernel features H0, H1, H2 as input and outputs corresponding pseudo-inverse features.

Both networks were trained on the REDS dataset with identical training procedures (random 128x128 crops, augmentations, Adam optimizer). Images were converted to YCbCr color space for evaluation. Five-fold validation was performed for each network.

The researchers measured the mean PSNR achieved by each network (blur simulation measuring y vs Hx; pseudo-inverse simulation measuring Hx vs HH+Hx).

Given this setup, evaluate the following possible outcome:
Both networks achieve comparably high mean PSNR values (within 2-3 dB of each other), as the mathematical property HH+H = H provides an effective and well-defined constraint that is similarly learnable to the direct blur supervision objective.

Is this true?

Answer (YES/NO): NO